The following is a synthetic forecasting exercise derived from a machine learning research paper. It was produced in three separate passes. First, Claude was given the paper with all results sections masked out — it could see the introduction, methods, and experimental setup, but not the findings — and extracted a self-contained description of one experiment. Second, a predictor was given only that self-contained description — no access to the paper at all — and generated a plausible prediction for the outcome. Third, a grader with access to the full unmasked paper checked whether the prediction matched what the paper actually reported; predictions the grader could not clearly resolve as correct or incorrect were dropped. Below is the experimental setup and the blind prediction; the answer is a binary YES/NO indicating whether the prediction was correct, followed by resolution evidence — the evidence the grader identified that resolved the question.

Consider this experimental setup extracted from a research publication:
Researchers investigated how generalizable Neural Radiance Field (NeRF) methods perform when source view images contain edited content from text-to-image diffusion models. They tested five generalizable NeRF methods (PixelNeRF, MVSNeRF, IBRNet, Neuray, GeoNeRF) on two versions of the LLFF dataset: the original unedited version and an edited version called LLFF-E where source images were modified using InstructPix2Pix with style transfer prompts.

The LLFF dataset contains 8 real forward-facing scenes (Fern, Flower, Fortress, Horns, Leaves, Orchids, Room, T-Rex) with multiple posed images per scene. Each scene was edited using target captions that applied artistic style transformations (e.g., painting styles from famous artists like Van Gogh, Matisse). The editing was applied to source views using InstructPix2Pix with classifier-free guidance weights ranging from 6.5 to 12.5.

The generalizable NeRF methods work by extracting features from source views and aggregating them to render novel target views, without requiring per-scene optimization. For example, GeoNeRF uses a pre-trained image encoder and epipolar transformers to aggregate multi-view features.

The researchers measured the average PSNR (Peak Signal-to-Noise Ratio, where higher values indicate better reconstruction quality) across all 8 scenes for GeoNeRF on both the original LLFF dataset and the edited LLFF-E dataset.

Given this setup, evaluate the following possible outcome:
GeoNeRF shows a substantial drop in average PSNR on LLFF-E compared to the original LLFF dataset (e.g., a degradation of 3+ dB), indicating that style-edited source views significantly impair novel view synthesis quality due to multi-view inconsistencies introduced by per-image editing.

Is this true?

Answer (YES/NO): YES